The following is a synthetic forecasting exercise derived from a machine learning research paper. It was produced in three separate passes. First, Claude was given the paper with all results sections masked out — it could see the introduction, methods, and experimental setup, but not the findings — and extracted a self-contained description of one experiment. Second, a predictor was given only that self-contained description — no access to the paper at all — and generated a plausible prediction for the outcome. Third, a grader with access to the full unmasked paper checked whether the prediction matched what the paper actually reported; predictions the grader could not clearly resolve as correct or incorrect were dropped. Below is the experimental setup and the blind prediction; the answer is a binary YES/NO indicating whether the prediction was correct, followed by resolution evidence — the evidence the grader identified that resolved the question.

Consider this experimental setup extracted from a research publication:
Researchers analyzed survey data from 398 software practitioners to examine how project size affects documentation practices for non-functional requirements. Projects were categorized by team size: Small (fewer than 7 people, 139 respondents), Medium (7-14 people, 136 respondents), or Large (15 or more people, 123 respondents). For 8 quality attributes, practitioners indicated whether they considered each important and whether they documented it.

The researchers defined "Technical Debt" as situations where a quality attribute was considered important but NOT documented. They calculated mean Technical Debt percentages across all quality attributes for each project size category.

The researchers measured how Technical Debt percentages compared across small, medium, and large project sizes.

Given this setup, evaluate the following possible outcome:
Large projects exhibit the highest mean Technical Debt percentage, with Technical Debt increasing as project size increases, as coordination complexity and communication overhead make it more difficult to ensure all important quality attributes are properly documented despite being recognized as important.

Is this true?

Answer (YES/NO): NO